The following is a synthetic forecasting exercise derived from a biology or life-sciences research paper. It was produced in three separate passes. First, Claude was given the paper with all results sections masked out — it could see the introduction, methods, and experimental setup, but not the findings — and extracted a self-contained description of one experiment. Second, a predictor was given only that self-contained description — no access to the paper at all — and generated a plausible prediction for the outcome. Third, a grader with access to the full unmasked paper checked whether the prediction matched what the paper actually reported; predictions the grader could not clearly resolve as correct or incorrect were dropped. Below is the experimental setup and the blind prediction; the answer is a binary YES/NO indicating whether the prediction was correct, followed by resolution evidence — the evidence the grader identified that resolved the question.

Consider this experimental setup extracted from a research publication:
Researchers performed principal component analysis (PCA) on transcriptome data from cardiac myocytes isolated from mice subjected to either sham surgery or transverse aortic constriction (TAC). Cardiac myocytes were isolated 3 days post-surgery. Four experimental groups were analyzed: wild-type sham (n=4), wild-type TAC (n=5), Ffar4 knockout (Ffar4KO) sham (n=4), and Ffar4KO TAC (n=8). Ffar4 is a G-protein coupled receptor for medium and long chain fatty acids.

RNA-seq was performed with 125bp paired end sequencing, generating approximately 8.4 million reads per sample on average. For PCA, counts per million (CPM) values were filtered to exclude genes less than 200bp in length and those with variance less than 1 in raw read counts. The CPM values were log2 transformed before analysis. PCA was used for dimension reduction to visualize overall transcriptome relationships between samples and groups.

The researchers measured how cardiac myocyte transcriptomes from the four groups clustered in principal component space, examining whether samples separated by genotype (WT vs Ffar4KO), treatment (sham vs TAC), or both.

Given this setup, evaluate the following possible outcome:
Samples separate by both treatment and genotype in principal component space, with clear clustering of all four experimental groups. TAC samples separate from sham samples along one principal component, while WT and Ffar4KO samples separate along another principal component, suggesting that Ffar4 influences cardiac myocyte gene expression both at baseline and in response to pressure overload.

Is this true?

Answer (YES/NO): NO